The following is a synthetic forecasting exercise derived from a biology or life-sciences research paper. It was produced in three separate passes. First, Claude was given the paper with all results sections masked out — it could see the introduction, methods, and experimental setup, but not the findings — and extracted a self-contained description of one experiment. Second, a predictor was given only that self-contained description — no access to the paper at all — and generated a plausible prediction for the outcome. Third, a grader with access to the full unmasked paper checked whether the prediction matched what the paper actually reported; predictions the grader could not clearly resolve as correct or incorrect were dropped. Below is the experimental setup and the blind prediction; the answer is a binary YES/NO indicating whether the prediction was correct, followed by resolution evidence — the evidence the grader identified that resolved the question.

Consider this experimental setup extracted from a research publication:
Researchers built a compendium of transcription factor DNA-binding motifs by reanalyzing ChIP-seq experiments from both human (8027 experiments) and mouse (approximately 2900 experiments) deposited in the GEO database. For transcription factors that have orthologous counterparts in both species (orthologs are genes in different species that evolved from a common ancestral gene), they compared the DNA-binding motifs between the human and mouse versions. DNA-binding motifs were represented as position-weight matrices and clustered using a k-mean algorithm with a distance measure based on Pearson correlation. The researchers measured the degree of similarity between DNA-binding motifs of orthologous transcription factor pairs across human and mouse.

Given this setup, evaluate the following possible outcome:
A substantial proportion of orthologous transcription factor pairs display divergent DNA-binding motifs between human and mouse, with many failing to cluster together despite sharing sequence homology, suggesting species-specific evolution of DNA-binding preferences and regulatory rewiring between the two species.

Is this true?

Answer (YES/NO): NO